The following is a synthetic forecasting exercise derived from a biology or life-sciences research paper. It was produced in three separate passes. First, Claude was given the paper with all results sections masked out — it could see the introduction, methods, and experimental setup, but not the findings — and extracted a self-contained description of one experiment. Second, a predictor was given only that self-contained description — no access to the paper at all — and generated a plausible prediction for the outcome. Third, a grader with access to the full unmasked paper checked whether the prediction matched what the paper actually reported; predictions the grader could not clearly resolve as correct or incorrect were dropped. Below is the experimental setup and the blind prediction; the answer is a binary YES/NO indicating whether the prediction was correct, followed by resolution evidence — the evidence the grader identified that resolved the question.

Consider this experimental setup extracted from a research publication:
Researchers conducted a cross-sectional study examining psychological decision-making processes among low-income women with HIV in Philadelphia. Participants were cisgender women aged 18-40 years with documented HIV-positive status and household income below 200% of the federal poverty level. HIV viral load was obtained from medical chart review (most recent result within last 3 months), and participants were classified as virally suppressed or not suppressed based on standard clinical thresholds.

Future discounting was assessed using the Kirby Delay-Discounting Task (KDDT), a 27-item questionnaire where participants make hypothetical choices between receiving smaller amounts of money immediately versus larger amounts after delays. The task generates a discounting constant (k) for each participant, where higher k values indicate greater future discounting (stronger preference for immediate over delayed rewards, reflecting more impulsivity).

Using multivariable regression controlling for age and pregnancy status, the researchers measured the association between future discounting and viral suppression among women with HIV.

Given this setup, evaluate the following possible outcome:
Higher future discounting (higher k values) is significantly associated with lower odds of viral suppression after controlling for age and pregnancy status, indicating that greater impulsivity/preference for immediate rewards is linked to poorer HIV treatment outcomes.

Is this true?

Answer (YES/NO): NO